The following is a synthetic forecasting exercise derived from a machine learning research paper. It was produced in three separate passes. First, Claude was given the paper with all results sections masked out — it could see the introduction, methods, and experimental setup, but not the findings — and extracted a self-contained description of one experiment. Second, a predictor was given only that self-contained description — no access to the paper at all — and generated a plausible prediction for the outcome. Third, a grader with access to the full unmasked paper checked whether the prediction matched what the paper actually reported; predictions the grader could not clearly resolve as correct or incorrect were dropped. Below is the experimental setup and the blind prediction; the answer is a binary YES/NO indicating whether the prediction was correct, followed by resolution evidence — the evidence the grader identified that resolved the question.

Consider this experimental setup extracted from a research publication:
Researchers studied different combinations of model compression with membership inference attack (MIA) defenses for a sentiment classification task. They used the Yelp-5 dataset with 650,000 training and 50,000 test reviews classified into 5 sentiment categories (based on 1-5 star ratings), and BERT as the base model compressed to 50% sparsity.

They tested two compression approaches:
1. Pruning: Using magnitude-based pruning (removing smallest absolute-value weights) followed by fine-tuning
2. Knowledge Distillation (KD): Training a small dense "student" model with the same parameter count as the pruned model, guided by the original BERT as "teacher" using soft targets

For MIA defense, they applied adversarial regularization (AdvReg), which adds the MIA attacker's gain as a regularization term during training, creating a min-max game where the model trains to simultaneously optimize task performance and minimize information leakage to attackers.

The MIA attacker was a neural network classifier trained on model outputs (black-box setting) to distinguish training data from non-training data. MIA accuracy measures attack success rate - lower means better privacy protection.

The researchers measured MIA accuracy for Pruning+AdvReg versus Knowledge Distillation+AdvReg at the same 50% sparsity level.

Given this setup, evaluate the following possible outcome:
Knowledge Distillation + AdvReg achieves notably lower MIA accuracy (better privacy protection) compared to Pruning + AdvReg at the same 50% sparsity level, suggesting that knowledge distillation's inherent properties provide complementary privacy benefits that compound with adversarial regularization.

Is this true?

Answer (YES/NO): YES